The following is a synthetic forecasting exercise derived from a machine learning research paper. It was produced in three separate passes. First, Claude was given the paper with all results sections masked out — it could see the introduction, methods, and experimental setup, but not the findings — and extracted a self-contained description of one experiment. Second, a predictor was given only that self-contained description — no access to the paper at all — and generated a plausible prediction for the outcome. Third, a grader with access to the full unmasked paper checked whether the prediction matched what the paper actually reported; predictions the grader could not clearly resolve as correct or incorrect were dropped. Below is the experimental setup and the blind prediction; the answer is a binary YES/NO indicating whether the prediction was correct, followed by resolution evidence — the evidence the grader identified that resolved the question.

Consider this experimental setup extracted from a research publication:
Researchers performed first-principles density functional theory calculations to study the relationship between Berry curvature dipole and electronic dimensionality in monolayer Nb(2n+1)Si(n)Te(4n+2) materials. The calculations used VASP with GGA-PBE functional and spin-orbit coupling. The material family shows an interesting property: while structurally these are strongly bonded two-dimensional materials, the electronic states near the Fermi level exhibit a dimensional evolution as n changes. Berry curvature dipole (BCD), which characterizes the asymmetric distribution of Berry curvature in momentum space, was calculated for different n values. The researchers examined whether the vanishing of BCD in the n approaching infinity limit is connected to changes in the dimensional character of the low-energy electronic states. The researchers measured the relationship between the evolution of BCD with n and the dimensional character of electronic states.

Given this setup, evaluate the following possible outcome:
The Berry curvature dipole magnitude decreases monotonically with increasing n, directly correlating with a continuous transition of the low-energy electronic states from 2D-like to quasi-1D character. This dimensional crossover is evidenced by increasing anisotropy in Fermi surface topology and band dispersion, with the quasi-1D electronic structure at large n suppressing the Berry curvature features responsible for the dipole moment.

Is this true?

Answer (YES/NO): YES